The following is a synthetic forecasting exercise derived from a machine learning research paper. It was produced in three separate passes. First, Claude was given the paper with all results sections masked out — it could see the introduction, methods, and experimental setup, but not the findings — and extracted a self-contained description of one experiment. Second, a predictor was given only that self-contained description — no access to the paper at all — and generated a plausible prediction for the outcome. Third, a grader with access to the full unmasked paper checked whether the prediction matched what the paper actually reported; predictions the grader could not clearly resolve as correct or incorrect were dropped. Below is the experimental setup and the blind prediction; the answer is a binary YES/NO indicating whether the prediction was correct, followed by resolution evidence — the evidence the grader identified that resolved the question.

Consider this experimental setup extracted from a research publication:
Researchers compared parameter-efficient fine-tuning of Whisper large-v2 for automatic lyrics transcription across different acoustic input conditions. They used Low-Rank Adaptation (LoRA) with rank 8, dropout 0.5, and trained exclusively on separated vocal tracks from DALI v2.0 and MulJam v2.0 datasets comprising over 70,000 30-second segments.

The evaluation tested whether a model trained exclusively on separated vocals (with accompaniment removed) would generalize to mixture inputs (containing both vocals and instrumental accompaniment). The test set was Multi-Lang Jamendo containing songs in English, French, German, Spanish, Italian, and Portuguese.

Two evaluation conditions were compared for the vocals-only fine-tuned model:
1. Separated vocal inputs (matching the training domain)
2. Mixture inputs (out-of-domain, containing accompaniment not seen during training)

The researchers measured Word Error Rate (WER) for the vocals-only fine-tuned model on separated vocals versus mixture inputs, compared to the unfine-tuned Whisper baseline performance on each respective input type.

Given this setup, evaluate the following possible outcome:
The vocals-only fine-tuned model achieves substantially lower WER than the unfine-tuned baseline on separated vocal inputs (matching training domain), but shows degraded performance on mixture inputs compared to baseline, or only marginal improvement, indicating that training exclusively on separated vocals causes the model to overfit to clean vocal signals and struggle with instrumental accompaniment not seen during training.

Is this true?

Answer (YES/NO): NO